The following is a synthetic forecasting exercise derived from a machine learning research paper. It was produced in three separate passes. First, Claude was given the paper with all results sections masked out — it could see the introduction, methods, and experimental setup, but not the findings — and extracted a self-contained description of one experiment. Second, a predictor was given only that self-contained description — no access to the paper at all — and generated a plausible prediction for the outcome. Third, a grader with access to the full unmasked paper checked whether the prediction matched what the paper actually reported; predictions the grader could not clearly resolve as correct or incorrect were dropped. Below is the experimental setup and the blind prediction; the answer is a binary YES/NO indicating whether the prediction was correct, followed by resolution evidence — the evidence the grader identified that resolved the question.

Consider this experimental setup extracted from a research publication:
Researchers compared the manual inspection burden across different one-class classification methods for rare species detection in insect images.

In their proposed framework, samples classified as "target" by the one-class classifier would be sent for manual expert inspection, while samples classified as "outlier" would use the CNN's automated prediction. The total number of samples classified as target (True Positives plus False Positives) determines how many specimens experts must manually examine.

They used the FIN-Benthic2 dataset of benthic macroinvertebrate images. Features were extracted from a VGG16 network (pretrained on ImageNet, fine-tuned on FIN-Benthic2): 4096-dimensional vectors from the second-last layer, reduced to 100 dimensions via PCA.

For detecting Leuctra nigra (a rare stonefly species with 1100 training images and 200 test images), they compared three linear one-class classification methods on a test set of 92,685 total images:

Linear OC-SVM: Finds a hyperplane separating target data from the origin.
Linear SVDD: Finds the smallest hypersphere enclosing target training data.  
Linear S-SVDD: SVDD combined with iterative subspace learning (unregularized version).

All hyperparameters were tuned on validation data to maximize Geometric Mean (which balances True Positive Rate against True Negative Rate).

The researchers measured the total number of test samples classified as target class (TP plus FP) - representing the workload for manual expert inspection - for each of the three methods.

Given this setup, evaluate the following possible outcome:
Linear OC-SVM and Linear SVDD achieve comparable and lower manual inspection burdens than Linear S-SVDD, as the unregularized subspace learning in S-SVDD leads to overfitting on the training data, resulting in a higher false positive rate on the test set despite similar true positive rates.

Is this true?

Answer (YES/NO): NO